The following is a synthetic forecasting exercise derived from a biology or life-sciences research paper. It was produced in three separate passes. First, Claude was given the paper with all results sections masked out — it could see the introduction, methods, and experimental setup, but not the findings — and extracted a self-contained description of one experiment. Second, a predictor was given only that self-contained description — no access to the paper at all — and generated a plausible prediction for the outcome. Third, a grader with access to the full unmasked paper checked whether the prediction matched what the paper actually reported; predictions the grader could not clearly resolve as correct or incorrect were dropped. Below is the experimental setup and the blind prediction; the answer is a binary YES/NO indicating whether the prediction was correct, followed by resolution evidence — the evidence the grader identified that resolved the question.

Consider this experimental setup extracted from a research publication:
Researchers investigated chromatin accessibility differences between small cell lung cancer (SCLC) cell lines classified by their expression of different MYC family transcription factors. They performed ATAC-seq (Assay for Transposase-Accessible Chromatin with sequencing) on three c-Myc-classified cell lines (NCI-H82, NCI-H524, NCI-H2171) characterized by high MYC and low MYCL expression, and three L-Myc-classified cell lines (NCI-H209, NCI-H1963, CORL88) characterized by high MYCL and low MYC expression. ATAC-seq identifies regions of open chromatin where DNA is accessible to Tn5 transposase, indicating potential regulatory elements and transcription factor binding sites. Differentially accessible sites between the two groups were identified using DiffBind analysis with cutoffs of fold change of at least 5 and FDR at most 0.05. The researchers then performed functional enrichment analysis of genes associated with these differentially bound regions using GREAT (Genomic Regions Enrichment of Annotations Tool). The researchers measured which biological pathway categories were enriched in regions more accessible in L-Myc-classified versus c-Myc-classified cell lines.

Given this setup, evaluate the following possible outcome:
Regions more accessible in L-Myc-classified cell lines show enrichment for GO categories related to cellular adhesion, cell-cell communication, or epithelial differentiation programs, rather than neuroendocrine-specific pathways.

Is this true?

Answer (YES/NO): NO